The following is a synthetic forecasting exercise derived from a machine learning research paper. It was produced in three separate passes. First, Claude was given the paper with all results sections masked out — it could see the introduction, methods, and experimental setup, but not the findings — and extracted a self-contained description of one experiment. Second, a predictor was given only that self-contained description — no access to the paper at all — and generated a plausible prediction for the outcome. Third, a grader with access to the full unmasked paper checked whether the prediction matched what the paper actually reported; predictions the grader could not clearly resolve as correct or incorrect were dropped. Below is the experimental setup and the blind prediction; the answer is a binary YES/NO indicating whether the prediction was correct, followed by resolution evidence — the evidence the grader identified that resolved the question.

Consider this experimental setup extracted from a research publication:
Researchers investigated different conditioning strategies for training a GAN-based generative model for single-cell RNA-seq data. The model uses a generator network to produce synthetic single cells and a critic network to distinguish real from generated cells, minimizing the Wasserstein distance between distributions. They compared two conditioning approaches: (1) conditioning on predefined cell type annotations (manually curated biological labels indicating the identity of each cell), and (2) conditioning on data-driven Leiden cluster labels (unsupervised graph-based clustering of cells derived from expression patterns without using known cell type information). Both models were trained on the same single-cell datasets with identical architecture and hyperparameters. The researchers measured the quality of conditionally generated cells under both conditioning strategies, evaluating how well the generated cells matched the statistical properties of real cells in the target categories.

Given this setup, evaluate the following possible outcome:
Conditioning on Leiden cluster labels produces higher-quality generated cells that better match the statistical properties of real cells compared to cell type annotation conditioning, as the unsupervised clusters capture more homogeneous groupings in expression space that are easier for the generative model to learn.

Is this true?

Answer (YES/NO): YES